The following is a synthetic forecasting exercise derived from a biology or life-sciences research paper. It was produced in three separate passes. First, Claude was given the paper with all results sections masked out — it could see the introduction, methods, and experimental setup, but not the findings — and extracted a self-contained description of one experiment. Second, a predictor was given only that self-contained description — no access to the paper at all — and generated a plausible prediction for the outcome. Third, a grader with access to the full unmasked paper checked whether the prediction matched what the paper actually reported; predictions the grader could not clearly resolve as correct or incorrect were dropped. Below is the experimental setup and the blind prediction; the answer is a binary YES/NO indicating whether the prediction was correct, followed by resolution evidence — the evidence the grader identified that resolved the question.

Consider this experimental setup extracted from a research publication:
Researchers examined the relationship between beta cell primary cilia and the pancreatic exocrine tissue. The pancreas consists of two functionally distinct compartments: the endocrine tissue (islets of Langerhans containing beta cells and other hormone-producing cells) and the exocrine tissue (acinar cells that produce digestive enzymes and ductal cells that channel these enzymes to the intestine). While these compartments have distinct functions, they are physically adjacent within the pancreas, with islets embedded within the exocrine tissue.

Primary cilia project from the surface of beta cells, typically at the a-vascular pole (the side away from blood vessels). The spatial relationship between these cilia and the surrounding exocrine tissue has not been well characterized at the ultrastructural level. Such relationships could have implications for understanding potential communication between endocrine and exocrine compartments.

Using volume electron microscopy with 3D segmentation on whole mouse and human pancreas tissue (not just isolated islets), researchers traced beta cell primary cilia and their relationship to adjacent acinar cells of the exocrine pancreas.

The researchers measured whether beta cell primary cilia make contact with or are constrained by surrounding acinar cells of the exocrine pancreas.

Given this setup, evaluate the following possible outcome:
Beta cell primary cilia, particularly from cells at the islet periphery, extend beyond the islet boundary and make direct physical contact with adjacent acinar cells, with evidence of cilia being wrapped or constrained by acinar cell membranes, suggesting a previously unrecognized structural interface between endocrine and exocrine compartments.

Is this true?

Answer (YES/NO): YES